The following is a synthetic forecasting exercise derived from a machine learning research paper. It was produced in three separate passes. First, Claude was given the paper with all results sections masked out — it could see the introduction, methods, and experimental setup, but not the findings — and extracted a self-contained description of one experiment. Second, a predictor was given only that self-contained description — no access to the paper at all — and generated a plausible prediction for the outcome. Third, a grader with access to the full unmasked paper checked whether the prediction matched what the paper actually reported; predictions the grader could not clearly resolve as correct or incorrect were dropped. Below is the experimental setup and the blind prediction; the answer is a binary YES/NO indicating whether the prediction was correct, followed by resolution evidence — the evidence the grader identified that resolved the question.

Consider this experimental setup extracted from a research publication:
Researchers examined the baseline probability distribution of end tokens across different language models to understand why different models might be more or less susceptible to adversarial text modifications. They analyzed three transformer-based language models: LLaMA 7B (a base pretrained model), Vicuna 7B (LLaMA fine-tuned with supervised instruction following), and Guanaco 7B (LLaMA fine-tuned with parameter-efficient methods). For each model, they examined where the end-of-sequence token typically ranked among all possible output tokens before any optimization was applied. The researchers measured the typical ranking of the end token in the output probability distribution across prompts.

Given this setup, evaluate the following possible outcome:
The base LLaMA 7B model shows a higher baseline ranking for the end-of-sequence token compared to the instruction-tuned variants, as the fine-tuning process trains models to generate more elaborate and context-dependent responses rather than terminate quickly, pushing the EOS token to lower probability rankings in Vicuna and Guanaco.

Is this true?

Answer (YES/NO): NO